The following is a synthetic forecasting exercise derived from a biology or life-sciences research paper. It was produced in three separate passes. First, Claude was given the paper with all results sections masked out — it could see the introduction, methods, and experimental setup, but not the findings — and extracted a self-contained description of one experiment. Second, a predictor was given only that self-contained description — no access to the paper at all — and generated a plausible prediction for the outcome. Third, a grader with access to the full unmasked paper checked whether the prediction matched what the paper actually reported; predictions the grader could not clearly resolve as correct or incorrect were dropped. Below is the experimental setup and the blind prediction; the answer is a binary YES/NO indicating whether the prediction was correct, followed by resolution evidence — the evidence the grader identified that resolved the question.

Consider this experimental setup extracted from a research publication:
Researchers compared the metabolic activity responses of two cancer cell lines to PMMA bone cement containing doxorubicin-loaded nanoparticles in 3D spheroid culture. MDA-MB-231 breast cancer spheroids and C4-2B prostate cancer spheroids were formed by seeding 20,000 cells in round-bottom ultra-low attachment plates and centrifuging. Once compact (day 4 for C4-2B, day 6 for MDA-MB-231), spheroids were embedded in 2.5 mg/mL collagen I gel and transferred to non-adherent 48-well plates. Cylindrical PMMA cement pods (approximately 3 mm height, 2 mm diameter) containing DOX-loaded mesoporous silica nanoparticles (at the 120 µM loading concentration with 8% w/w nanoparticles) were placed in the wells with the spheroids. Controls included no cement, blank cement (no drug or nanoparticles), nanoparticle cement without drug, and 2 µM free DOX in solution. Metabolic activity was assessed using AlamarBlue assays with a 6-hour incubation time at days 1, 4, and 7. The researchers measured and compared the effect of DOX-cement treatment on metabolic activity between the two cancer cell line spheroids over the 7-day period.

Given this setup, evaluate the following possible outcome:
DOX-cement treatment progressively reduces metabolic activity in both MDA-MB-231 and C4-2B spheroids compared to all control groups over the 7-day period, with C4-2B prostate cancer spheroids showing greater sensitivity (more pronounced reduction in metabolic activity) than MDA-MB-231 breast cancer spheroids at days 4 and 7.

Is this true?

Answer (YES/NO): NO